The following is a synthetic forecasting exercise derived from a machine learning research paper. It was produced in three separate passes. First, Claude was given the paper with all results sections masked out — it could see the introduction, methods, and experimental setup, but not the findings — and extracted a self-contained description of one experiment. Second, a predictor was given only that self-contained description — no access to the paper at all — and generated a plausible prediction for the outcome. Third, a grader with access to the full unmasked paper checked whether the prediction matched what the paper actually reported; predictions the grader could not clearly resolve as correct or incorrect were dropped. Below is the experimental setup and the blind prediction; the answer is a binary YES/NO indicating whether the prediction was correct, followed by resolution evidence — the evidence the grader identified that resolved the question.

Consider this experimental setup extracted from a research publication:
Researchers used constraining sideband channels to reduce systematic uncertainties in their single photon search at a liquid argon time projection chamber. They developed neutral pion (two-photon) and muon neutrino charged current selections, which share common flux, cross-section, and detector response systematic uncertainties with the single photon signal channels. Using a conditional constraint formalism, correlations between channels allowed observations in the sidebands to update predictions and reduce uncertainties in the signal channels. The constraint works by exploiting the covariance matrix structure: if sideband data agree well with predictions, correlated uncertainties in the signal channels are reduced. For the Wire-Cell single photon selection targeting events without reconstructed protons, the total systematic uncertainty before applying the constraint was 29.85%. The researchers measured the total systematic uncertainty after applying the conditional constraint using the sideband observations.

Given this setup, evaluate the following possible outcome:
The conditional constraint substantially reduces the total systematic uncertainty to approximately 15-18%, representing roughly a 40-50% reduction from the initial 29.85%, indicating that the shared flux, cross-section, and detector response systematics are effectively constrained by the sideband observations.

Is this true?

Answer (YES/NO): NO